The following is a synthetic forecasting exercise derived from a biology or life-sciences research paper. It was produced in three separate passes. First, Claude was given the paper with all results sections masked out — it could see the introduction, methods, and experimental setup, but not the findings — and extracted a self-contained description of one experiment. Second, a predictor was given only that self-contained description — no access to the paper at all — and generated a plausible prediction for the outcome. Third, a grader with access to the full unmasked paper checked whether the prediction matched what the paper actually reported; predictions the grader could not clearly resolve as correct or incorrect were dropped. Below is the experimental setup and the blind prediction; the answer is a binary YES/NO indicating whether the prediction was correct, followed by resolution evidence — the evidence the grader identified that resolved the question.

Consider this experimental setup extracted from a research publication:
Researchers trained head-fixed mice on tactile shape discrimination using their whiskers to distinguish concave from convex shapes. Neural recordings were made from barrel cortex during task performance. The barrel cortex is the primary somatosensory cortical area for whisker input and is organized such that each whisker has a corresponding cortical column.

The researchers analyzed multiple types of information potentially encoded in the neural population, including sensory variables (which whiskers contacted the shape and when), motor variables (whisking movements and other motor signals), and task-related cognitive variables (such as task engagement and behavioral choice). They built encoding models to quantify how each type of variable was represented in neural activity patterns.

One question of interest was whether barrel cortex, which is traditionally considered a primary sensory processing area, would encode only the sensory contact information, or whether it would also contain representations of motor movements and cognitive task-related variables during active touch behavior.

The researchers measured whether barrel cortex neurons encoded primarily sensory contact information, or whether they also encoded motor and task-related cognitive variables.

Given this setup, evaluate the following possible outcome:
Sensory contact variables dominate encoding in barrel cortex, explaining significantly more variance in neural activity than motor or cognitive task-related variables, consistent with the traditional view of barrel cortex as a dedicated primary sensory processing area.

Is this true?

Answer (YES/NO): NO